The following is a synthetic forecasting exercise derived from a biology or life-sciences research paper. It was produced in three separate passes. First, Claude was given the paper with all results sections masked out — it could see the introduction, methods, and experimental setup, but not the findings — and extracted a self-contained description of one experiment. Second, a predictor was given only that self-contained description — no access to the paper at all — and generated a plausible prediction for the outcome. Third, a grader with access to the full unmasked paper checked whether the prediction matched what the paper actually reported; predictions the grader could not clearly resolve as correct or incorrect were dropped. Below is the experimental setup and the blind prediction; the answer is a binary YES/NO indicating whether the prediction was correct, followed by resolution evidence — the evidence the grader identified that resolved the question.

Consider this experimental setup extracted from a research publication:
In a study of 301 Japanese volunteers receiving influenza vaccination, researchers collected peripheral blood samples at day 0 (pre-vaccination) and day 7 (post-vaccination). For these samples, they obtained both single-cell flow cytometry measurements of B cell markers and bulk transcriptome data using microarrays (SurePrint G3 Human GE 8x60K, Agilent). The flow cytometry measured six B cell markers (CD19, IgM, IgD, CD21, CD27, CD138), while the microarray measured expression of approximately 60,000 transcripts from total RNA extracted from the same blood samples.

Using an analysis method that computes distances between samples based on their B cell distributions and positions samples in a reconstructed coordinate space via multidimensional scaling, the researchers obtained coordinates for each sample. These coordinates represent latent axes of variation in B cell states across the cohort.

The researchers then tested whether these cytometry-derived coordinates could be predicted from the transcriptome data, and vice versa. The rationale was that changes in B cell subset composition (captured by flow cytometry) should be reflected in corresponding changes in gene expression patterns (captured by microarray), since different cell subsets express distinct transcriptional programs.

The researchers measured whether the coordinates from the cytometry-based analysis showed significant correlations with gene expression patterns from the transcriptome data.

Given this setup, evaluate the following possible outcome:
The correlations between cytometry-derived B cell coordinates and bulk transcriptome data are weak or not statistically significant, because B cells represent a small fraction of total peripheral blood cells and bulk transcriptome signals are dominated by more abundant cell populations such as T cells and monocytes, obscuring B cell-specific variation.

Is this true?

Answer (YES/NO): NO